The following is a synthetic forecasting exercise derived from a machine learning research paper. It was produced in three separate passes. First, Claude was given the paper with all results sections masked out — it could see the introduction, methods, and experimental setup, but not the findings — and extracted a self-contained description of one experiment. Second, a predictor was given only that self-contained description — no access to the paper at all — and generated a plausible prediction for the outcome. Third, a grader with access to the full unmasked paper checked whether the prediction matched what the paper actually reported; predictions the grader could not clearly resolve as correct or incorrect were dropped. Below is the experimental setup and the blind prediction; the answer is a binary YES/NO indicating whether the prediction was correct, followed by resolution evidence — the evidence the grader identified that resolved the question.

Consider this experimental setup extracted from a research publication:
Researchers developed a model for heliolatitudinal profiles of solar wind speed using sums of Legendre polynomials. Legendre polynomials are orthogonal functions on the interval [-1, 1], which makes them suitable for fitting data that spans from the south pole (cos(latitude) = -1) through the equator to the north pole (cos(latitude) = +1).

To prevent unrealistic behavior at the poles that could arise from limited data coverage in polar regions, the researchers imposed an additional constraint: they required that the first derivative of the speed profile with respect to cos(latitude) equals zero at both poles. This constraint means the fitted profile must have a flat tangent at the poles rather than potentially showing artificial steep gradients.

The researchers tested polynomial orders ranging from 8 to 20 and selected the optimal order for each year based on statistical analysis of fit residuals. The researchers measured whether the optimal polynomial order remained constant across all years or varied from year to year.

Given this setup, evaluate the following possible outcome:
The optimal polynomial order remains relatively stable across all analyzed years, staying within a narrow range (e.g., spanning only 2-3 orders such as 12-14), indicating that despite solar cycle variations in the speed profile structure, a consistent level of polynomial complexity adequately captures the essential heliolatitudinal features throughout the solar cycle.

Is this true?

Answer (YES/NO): NO